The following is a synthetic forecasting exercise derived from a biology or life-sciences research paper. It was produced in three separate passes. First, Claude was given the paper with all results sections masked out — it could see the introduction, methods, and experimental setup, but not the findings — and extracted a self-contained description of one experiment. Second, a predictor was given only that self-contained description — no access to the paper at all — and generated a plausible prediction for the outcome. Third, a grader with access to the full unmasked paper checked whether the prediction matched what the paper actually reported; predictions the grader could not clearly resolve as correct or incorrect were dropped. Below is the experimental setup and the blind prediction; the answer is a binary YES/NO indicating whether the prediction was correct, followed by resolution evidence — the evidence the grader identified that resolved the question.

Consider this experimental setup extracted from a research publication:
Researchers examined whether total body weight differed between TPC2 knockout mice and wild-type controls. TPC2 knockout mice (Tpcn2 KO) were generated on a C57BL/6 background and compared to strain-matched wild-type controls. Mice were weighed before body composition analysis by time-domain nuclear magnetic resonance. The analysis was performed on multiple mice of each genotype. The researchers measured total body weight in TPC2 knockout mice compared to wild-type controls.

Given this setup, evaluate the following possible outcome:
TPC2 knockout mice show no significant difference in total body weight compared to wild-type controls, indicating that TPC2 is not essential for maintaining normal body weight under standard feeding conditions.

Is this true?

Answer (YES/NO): NO